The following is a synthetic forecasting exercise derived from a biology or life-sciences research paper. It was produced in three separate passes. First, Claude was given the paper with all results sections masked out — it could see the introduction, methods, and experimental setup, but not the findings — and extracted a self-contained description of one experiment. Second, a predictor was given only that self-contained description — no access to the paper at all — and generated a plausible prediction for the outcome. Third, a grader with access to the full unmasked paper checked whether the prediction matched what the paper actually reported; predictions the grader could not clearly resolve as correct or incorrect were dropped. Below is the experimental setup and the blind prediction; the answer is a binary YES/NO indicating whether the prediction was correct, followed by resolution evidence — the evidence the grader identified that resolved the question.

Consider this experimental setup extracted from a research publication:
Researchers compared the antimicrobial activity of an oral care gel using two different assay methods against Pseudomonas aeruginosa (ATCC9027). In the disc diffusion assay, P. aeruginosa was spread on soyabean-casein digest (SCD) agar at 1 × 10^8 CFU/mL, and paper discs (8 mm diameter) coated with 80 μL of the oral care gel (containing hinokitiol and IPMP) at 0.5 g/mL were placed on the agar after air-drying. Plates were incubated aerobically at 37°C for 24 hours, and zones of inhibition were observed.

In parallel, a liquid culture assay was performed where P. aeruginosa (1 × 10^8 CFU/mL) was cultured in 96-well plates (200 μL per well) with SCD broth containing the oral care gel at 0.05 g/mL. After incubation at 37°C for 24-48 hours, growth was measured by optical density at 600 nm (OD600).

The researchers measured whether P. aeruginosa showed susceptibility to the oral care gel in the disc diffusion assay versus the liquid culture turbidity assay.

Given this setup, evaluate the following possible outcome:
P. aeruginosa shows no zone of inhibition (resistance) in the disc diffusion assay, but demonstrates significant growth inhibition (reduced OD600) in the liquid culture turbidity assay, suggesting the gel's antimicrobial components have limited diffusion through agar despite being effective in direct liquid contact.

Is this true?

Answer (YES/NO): YES